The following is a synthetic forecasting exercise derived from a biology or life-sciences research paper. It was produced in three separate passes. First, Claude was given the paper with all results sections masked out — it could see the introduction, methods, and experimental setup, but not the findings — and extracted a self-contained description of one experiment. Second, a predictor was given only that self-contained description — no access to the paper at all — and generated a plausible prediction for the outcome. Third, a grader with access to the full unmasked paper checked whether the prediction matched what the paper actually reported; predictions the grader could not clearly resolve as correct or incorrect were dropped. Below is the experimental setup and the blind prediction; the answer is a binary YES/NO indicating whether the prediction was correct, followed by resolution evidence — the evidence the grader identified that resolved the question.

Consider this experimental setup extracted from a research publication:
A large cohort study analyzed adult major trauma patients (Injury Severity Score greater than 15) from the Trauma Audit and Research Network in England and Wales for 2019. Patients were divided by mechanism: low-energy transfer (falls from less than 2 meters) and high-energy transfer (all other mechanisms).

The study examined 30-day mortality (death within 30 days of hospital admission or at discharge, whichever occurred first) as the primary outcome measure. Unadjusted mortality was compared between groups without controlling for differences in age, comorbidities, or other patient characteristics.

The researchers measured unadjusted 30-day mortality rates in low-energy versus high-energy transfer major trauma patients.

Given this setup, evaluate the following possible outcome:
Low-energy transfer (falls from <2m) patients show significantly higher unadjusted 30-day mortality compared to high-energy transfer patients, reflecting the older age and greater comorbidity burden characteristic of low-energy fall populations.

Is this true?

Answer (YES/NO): YES